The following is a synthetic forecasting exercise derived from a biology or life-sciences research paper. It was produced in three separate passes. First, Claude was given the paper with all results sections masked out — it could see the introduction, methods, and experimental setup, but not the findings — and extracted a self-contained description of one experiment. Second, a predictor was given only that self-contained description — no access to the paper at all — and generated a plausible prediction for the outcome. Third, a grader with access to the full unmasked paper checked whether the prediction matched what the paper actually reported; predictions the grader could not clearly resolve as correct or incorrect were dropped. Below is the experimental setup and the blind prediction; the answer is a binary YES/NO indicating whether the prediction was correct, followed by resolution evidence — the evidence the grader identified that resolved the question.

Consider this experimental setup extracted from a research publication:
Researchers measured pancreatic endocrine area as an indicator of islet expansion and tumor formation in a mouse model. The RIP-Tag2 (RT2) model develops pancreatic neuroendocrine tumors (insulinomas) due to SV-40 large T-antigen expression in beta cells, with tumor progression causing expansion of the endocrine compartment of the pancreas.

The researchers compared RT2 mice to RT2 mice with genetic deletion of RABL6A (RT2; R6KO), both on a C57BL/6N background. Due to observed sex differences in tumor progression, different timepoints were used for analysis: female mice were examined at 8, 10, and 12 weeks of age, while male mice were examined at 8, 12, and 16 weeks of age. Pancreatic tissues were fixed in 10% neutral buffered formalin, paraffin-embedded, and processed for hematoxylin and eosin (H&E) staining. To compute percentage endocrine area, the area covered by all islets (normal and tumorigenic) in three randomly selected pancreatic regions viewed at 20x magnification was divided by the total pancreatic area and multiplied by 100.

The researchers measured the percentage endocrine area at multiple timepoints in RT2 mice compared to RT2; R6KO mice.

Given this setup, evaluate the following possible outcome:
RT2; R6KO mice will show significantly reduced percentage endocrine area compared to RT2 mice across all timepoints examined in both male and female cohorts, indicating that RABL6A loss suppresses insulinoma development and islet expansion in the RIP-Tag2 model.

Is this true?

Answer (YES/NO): NO